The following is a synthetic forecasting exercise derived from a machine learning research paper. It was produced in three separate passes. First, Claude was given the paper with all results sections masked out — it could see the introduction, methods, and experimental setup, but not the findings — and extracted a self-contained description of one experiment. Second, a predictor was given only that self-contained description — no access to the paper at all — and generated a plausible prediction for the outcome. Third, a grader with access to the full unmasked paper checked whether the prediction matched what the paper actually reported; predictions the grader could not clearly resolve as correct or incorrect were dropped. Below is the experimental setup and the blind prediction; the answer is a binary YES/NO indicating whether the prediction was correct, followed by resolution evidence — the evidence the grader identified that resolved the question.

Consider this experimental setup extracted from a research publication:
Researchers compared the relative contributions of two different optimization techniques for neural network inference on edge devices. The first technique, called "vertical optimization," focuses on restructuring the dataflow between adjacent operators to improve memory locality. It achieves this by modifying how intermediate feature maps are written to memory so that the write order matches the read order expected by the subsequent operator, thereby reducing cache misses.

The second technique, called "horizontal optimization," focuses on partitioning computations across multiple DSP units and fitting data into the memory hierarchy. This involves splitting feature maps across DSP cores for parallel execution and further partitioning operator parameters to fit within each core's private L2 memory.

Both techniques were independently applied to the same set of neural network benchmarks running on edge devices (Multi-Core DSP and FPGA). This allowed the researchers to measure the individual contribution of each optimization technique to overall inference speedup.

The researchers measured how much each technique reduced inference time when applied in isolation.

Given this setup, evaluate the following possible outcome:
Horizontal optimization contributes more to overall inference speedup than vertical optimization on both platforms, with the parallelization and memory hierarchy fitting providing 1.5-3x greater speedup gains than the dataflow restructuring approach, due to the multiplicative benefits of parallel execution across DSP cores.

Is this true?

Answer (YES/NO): NO